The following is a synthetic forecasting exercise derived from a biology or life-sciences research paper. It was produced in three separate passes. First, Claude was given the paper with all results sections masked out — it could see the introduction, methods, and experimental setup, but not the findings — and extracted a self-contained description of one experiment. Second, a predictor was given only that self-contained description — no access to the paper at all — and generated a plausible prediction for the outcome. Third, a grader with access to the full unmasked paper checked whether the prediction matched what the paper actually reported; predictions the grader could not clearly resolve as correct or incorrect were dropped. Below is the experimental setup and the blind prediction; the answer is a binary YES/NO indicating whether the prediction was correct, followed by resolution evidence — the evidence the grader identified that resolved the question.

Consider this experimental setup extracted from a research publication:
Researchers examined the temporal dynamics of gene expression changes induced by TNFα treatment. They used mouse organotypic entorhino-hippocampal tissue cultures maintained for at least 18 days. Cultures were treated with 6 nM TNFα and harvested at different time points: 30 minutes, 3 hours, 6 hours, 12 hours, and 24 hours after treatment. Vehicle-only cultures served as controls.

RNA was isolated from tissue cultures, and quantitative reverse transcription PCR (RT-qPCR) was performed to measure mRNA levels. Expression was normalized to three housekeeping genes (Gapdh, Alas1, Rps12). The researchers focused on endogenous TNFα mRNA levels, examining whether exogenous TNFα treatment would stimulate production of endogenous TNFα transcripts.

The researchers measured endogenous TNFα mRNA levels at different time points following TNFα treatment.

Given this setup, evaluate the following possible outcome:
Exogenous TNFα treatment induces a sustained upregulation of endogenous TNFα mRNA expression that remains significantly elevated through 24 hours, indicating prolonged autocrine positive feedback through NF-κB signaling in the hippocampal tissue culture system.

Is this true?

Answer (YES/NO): YES